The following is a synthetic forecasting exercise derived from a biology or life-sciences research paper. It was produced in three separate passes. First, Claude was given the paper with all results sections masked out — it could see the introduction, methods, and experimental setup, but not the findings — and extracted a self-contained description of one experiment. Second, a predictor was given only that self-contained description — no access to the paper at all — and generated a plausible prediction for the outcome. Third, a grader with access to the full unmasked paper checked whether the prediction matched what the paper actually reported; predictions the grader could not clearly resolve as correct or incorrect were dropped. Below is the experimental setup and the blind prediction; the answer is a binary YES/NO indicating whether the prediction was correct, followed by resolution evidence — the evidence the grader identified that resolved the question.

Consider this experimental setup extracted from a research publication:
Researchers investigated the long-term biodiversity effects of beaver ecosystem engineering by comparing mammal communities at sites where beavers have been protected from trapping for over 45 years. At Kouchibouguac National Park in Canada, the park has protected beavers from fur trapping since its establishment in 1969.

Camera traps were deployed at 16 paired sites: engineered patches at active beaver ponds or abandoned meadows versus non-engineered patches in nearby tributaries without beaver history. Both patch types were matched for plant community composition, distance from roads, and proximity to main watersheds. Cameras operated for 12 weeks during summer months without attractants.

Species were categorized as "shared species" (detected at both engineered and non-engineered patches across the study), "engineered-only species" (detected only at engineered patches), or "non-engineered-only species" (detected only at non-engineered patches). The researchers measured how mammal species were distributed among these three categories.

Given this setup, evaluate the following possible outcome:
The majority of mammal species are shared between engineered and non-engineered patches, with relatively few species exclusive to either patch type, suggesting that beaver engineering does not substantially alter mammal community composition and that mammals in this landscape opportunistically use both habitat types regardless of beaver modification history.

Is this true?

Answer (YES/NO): NO